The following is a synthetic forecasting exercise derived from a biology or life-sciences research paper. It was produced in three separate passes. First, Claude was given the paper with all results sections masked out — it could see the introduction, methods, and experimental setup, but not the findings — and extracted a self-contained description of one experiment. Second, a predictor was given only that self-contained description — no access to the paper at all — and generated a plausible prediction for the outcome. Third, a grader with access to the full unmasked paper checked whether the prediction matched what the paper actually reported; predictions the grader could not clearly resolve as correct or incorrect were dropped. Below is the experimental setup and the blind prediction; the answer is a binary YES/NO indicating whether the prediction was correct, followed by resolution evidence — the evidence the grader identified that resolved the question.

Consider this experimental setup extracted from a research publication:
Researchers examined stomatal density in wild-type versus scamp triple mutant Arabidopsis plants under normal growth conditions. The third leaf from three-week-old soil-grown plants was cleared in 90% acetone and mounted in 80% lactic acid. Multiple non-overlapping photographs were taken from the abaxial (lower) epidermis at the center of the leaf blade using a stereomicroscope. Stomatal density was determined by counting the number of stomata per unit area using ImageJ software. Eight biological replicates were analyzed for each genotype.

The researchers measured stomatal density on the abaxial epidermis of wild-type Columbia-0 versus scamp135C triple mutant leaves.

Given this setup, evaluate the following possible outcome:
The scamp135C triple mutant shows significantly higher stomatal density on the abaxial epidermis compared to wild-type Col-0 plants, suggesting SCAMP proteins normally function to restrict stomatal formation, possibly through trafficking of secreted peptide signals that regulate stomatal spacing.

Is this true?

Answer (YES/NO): NO